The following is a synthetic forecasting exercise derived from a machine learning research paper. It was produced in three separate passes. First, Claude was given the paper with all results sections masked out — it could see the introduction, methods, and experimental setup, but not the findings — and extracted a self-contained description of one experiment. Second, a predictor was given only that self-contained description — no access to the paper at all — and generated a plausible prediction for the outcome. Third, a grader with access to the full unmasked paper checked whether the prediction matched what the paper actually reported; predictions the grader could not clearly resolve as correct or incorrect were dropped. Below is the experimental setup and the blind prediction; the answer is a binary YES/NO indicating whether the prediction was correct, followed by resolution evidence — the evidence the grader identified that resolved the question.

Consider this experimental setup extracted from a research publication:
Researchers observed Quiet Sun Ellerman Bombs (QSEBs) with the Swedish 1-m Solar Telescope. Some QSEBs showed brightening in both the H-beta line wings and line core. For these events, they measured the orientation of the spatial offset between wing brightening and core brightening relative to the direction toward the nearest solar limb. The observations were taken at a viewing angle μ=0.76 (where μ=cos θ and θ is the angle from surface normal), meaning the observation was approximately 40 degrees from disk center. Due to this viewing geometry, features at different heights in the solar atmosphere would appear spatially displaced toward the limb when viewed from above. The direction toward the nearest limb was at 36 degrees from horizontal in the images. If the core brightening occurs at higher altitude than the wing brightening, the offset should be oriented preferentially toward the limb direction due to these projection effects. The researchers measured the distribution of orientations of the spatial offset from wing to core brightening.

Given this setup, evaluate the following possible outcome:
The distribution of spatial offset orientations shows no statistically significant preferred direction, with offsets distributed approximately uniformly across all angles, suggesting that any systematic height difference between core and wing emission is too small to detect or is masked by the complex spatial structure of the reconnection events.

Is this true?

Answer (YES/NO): NO